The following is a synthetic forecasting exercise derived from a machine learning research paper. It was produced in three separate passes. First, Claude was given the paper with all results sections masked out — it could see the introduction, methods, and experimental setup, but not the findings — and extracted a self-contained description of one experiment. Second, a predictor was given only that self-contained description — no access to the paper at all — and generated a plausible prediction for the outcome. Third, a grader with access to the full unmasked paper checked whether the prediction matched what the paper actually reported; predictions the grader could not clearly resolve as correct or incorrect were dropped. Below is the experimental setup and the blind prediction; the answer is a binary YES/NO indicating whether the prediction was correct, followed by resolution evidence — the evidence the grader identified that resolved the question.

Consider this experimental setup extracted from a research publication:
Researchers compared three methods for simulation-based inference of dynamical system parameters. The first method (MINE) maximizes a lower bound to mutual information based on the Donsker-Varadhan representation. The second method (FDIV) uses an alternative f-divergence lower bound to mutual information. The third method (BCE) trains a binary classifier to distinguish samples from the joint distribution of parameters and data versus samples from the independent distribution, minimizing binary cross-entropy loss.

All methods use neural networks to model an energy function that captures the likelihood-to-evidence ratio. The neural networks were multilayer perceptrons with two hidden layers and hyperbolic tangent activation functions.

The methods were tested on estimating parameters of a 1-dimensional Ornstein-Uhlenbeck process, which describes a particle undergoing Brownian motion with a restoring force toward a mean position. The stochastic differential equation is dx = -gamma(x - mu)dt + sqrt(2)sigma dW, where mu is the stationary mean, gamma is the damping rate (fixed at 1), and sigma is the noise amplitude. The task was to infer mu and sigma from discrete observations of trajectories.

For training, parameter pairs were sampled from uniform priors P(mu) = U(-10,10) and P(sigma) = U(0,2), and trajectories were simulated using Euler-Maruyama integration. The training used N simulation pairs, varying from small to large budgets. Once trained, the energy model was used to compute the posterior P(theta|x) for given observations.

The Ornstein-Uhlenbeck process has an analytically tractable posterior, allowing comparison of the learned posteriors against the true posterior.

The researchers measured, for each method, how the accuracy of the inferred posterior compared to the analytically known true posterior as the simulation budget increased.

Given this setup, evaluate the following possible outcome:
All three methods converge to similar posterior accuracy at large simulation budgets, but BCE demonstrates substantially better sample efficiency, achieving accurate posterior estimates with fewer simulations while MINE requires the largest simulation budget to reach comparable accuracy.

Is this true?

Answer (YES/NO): NO